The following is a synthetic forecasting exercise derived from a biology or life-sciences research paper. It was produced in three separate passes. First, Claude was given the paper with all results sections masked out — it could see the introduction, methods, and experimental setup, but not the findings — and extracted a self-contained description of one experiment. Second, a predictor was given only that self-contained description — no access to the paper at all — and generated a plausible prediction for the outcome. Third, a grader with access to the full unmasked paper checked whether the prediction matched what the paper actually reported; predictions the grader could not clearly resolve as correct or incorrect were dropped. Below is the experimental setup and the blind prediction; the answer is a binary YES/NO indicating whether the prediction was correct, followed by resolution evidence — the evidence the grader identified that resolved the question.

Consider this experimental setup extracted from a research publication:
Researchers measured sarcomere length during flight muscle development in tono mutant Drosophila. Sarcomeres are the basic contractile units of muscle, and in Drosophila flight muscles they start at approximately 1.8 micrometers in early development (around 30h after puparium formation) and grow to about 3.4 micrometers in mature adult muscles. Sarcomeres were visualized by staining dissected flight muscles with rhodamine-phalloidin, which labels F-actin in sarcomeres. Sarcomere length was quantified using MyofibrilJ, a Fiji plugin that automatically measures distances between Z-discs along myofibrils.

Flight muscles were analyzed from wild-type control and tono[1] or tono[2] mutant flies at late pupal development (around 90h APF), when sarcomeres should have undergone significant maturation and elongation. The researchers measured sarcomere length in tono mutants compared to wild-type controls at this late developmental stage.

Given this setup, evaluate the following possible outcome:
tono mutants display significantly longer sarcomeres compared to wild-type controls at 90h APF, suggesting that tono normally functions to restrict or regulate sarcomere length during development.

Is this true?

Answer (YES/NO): NO